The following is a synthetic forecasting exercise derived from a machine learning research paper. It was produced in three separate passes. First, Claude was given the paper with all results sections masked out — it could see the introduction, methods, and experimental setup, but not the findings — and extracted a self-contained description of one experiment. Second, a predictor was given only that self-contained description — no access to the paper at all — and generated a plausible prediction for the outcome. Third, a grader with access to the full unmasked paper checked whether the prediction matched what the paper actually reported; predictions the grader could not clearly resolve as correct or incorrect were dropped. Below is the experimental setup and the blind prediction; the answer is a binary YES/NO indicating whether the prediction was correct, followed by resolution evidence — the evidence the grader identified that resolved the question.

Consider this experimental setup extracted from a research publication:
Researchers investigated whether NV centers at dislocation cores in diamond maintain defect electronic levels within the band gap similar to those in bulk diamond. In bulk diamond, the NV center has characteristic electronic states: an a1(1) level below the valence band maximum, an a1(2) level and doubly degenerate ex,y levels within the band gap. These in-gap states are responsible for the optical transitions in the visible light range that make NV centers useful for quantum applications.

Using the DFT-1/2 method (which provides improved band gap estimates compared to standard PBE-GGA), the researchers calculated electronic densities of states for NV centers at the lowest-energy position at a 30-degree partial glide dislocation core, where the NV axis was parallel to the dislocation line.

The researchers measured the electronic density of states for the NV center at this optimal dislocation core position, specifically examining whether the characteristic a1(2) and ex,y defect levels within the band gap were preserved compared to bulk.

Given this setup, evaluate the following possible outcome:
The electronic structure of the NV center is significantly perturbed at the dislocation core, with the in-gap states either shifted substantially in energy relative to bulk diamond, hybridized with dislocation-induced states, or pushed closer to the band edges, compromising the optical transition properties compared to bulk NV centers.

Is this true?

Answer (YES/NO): NO